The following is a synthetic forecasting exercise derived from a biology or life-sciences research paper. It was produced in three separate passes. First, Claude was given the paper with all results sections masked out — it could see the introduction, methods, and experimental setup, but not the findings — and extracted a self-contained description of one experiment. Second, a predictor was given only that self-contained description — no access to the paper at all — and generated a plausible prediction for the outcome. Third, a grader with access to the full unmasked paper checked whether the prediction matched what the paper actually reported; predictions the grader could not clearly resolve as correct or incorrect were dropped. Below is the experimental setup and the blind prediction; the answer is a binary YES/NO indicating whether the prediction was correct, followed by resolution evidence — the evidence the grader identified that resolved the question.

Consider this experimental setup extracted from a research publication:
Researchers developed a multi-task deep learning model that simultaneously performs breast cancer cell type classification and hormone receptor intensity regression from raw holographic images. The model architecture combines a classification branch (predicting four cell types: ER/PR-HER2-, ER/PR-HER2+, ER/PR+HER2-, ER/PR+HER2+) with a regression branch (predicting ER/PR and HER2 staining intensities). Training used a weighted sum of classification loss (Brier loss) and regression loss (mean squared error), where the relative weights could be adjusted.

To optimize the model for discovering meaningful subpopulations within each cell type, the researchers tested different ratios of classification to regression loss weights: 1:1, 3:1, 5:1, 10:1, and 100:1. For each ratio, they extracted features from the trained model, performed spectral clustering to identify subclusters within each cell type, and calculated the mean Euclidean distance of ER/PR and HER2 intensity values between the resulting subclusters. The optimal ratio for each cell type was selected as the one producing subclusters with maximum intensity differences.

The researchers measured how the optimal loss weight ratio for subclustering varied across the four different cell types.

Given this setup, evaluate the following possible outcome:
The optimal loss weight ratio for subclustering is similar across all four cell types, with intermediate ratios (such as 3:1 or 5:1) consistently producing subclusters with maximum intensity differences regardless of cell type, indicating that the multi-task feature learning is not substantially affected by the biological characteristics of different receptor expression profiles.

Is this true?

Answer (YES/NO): NO